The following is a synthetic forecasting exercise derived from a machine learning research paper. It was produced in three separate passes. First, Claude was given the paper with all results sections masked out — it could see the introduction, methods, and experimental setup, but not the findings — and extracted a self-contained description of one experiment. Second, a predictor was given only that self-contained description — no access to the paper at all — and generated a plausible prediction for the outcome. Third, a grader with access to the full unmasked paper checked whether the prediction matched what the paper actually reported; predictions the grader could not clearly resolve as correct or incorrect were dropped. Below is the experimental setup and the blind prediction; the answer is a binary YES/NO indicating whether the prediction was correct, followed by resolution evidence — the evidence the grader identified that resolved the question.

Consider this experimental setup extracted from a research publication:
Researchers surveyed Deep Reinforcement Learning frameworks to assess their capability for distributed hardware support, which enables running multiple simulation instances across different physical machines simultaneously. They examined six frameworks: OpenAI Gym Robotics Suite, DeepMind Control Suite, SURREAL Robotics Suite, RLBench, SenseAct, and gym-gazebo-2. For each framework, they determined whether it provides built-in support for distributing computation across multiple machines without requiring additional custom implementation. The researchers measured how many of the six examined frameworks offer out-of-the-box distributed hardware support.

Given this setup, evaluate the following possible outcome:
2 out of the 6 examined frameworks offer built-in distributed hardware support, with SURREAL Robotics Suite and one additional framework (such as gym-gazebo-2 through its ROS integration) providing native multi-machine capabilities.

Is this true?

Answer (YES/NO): NO